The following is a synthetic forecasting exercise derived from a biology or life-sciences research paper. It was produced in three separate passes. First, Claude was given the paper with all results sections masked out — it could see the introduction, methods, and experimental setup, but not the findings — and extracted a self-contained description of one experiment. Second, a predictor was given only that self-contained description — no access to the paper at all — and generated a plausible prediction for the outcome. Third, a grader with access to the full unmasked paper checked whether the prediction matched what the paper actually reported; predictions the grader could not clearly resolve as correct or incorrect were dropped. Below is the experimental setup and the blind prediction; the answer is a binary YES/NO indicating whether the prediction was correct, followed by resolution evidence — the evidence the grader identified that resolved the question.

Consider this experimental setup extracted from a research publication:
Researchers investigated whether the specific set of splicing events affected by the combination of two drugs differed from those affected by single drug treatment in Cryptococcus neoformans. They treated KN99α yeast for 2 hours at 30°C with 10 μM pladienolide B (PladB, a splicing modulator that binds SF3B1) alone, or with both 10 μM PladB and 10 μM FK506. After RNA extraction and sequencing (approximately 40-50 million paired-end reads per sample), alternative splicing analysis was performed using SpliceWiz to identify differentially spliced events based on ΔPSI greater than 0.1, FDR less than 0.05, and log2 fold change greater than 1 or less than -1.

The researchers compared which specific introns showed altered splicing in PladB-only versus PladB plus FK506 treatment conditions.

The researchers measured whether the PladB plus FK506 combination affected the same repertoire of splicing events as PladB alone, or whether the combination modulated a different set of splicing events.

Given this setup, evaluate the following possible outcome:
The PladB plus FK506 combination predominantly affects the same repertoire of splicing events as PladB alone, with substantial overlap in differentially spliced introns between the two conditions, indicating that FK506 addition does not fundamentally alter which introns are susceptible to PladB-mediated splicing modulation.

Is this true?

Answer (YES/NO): NO